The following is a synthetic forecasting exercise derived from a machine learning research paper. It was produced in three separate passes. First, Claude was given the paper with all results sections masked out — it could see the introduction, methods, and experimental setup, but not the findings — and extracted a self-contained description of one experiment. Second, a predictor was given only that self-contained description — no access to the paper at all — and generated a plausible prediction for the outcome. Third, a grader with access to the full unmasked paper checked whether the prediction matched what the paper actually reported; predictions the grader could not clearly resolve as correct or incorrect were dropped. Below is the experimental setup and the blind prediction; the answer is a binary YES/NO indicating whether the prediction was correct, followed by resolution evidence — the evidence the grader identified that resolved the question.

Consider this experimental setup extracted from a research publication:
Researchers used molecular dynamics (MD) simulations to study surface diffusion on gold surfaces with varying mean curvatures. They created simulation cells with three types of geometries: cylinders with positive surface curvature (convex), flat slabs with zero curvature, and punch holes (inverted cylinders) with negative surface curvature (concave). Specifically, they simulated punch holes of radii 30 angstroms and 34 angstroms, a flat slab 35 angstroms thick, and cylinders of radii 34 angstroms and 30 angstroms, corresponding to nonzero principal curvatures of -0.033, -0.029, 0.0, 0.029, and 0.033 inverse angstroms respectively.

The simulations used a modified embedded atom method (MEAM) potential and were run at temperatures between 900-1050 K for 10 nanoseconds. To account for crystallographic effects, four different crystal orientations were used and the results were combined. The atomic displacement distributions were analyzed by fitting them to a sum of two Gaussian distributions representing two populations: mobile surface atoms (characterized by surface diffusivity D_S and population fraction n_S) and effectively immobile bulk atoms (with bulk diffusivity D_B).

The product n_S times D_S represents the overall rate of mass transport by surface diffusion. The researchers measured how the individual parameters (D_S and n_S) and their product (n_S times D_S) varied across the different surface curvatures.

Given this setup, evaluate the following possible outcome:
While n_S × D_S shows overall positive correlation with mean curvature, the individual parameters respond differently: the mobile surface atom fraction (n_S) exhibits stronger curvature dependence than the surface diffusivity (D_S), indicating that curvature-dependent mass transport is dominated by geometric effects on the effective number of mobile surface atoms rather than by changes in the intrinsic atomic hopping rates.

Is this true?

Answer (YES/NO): NO